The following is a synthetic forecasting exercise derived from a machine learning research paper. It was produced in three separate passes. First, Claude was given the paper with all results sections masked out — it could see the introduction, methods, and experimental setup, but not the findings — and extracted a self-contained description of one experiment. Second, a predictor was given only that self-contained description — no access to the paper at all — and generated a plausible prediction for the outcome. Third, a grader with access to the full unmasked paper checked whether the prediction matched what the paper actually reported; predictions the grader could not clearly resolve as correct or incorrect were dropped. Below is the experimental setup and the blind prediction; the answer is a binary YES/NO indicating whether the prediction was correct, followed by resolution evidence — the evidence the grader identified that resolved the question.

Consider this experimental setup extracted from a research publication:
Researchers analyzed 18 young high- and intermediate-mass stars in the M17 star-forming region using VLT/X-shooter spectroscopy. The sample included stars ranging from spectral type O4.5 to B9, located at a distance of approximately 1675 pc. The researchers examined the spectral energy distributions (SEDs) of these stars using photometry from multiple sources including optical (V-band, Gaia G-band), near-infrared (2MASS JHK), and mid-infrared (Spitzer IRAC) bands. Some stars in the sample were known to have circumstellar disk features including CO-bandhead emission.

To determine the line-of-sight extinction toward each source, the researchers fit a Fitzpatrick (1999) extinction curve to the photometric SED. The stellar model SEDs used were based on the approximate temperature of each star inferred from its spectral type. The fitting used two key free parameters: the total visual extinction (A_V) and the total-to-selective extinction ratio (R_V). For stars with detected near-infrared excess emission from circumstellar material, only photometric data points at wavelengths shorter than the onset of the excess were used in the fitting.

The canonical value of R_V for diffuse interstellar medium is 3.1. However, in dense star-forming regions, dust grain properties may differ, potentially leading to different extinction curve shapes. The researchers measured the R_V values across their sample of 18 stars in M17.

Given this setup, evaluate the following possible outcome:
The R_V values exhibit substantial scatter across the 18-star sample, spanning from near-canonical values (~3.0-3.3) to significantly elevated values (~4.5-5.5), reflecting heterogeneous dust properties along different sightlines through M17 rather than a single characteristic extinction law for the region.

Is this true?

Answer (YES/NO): NO